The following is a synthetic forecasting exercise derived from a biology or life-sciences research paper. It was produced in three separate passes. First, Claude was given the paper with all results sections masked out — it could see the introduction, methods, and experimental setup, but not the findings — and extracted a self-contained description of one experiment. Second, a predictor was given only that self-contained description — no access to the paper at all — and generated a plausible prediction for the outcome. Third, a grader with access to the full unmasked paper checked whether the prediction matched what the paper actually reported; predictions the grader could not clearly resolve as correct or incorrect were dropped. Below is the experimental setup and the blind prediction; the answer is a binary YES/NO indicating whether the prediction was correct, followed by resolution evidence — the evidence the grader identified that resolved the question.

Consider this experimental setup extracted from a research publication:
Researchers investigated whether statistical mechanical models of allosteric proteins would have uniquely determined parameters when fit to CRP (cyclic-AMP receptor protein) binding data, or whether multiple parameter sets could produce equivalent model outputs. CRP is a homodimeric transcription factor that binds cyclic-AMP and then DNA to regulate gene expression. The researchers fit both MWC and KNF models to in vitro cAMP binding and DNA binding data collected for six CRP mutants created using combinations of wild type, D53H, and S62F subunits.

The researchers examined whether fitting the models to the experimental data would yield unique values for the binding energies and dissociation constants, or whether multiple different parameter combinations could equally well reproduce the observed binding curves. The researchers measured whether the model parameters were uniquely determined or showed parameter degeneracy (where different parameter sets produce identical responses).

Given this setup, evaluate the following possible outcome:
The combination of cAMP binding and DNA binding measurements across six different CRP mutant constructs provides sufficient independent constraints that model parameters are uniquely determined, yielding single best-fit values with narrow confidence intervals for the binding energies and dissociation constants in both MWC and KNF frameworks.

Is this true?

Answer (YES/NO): NO